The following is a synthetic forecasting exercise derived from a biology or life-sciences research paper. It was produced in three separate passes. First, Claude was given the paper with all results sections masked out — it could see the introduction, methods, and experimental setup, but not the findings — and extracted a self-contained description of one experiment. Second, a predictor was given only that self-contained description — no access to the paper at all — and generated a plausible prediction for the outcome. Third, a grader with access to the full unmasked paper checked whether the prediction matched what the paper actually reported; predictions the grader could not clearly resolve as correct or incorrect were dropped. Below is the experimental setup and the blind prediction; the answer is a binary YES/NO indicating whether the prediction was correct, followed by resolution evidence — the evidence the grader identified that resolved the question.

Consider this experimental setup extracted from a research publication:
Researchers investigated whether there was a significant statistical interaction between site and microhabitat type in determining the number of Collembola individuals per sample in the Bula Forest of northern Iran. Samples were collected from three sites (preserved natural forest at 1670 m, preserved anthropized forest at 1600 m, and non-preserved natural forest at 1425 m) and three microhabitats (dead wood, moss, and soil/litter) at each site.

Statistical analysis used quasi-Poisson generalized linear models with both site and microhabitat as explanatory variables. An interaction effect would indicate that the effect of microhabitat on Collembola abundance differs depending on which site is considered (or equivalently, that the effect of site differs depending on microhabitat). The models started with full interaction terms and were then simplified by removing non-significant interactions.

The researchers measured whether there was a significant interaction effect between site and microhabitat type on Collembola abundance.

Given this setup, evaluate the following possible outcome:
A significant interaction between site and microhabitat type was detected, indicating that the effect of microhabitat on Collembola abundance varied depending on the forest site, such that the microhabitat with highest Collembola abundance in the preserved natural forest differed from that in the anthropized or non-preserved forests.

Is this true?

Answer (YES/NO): NO